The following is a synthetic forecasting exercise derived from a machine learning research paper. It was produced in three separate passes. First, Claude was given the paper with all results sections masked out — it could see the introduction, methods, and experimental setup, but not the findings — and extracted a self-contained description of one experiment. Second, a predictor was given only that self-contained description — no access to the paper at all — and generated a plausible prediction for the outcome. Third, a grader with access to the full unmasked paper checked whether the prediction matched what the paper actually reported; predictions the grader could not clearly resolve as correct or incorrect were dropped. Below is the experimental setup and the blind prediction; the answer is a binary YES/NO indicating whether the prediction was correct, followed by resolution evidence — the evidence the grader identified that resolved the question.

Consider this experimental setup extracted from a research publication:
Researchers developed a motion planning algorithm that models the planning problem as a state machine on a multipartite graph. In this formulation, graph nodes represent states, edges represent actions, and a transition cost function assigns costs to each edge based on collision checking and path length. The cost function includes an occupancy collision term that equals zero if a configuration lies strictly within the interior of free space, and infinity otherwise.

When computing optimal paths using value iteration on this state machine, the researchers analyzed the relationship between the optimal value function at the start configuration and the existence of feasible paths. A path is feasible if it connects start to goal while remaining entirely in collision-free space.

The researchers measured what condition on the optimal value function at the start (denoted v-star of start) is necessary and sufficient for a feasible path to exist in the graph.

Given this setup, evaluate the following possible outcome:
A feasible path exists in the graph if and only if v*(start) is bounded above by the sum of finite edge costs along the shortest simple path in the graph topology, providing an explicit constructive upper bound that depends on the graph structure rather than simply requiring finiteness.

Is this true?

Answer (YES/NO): NO